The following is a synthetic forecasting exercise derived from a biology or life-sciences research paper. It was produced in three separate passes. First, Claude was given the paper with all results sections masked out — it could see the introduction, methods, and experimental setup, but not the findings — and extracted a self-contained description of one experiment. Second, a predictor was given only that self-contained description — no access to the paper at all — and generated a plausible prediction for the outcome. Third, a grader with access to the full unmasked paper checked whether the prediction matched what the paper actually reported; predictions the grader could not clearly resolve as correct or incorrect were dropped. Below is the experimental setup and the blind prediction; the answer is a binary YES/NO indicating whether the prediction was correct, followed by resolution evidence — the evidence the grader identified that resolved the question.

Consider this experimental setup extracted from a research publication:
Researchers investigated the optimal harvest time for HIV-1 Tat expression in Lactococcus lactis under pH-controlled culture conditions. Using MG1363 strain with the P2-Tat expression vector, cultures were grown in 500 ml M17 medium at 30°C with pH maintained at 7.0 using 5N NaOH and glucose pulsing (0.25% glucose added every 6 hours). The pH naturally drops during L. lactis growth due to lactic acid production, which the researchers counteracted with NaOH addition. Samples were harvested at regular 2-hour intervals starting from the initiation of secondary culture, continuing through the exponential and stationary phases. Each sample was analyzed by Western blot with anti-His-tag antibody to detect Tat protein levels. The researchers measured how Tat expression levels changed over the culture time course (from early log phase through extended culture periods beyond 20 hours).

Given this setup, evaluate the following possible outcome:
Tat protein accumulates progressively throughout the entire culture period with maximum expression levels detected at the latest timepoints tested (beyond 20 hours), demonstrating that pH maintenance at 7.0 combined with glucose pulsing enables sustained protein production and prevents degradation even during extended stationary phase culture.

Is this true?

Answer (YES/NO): NO